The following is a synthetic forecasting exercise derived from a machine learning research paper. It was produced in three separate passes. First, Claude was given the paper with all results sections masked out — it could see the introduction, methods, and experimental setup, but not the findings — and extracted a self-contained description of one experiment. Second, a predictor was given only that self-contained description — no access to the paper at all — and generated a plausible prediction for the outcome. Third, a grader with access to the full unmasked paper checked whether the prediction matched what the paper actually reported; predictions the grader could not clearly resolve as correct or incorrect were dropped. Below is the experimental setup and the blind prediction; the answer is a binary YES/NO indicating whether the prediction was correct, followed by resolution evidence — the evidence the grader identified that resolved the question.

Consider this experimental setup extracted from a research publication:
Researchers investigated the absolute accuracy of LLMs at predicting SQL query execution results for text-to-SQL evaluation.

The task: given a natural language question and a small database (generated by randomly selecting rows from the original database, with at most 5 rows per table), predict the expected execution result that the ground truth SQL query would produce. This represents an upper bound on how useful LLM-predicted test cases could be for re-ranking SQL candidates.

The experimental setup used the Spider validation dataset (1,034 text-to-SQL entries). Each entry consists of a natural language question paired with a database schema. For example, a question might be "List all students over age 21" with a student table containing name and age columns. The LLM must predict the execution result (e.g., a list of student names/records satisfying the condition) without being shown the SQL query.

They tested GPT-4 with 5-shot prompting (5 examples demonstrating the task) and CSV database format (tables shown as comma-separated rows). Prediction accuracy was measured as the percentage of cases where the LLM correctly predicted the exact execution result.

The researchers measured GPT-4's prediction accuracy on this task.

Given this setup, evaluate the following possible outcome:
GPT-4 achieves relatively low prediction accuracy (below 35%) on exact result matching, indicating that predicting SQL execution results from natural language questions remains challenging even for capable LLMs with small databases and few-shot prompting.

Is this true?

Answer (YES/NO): NO